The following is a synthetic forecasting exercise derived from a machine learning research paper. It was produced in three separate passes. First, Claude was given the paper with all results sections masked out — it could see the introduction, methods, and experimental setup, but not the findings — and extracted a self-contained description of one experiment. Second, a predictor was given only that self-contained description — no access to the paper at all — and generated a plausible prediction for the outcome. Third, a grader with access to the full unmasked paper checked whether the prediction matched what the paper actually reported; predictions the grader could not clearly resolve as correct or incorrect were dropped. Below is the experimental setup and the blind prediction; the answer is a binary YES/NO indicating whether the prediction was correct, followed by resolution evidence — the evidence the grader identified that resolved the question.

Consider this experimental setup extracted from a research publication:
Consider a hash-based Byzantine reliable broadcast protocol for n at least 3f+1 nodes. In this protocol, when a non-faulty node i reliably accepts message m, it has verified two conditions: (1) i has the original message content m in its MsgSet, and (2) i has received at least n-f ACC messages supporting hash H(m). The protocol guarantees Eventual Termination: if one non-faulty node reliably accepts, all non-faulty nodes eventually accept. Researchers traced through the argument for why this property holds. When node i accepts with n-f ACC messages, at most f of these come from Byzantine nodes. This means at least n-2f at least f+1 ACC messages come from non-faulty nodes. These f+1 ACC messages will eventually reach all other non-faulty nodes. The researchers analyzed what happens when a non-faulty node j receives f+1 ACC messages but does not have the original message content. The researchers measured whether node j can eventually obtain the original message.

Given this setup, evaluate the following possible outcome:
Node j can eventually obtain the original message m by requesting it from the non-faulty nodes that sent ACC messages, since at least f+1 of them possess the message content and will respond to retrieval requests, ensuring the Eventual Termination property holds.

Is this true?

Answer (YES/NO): YES